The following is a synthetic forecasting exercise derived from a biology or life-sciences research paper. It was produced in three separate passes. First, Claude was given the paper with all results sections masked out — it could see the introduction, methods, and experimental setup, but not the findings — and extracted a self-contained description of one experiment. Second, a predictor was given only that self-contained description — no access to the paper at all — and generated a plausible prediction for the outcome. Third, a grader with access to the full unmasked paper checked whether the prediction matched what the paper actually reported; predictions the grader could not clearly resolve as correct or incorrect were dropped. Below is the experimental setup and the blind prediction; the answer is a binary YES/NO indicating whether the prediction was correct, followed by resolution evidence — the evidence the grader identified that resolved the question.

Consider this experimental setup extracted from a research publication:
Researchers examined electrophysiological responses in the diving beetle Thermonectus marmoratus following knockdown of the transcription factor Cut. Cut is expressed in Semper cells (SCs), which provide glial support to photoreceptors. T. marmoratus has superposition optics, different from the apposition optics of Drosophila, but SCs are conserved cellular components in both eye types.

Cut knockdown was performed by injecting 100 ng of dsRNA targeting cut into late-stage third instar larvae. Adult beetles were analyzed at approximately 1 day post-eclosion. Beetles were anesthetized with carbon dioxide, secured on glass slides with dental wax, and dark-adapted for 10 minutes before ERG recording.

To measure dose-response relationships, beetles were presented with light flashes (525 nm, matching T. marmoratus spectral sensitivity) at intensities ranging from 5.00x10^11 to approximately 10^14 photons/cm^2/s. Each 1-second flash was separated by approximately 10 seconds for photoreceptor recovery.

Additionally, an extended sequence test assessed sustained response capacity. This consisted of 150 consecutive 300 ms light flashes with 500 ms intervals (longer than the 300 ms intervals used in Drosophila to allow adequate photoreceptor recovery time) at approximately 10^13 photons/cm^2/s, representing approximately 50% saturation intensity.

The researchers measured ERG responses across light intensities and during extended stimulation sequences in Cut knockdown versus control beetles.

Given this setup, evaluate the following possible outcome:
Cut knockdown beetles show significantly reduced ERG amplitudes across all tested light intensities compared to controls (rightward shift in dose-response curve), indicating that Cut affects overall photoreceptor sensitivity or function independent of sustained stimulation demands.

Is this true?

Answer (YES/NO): NO